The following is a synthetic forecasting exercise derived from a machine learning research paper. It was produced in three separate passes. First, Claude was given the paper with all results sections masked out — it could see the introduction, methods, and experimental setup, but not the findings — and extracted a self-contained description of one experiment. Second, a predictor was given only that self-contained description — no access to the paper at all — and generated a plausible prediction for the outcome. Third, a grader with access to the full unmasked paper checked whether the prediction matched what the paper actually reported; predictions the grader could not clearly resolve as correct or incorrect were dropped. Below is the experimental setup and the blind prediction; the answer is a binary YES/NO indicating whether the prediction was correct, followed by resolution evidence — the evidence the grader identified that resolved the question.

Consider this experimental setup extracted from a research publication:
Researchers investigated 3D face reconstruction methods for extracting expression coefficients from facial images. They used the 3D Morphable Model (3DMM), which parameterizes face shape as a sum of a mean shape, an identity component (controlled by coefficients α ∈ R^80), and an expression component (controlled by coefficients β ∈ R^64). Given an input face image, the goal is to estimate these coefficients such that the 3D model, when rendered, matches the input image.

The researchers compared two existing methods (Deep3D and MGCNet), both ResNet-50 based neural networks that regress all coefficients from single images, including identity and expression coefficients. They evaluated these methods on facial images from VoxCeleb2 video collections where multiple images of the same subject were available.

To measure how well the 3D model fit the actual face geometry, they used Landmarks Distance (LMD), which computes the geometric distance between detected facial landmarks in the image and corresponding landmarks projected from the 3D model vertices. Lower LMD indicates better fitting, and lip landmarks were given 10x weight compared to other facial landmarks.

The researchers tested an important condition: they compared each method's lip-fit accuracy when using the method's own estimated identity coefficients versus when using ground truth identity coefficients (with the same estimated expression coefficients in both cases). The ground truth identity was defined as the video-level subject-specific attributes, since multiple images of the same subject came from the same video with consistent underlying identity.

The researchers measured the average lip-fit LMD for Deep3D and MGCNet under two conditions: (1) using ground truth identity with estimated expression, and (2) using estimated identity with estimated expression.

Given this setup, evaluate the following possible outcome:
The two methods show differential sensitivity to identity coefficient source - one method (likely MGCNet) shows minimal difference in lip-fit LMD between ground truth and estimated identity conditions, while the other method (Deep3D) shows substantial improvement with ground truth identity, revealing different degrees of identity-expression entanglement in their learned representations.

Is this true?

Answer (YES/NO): NO